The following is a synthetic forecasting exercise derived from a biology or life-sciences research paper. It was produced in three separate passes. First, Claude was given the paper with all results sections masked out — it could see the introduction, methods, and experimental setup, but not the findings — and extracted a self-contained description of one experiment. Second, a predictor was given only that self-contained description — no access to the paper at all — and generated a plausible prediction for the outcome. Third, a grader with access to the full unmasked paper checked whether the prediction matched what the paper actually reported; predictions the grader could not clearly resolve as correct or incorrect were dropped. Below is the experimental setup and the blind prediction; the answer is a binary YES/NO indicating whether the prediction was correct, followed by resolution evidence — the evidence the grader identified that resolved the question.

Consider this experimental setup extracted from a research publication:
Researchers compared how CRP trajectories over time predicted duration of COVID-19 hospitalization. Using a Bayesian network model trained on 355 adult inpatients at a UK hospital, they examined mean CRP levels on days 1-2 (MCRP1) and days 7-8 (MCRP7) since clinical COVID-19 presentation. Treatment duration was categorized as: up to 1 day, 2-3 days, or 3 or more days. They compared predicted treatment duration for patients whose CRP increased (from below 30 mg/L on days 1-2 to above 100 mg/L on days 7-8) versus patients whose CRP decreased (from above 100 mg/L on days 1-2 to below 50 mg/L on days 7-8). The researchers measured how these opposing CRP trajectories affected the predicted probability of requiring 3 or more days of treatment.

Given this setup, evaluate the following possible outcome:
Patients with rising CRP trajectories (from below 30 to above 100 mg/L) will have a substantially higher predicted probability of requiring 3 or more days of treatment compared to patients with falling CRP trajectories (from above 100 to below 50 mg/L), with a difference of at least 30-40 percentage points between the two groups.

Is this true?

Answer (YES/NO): NO